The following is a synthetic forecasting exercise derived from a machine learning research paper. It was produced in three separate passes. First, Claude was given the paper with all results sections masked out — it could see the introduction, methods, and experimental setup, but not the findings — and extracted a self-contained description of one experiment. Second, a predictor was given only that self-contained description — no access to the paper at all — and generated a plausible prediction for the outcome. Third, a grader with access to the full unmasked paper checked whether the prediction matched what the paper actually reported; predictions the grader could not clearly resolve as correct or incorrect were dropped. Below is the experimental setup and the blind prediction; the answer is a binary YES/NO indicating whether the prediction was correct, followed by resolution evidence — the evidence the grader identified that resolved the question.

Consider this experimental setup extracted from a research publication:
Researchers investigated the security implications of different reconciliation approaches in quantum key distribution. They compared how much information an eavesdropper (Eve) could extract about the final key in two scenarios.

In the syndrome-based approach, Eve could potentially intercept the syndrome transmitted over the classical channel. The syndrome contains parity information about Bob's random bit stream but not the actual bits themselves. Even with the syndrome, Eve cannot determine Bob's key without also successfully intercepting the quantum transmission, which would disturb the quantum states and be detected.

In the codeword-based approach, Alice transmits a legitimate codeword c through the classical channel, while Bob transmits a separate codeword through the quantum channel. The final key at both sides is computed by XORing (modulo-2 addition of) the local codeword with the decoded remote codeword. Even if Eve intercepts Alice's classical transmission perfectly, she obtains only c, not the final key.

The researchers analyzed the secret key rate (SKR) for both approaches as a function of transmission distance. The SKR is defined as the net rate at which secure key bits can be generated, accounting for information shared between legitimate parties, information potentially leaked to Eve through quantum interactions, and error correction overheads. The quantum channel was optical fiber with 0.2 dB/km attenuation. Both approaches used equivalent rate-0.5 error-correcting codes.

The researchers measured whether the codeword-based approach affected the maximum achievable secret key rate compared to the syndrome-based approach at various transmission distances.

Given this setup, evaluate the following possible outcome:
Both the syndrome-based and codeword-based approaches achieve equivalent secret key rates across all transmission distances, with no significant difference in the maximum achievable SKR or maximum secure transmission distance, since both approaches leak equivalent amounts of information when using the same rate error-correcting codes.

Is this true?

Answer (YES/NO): YES